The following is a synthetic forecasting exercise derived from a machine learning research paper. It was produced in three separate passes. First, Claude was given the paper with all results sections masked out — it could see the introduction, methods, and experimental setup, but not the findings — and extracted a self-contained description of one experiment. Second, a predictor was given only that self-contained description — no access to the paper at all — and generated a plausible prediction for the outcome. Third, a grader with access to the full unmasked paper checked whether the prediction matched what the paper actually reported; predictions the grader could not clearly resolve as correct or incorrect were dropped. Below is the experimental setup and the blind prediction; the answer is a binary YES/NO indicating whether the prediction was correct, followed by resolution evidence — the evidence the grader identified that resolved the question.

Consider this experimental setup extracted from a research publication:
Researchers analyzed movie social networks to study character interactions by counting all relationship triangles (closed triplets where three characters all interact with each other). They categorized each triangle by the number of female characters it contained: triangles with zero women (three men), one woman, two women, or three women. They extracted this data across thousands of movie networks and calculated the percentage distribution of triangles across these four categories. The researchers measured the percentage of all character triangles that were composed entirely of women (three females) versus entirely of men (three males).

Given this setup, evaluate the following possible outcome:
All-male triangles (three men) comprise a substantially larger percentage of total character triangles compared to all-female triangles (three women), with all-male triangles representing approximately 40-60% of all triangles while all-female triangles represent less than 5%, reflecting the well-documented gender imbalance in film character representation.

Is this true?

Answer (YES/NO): YES